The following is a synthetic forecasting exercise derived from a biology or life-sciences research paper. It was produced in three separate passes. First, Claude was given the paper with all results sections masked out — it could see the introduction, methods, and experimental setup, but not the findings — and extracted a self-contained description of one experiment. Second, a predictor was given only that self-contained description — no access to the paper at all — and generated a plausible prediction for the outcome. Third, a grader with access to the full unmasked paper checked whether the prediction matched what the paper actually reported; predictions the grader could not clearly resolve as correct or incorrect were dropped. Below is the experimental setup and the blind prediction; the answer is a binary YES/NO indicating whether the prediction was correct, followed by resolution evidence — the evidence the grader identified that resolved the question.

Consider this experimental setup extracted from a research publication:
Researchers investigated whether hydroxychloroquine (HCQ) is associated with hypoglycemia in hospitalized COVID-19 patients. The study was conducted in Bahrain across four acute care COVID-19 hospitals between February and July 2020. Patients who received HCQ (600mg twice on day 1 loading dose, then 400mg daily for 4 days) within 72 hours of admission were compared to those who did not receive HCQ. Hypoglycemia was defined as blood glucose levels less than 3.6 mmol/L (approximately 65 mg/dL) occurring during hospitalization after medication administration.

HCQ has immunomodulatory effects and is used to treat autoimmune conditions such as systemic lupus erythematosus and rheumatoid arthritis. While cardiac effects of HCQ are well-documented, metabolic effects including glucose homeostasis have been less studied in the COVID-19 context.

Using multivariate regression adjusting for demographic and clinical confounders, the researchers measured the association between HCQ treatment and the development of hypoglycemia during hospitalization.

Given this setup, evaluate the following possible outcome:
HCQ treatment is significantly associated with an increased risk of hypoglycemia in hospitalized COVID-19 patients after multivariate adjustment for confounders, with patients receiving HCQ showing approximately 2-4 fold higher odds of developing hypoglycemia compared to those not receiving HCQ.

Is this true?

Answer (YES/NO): NO